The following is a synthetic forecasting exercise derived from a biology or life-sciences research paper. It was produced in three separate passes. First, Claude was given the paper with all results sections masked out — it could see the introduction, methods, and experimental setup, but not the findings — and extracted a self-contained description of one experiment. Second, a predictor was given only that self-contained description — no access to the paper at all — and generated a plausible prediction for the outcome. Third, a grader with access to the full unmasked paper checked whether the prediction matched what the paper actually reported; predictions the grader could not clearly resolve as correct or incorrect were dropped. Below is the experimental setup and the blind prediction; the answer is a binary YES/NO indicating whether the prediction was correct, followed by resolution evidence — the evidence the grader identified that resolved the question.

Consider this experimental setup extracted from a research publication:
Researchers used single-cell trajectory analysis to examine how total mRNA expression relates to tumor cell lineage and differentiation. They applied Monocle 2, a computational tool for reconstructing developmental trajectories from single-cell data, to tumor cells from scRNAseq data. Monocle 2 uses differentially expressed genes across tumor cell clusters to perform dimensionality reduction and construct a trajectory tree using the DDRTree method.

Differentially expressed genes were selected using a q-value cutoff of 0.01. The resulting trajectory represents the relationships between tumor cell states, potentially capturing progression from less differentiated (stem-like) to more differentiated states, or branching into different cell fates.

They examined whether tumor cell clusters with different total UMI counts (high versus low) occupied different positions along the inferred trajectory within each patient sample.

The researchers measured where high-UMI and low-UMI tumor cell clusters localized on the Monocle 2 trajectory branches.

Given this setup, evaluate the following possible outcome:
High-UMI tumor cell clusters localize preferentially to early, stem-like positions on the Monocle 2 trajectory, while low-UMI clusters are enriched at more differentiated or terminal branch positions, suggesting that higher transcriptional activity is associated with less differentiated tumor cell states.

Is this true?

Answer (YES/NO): YES